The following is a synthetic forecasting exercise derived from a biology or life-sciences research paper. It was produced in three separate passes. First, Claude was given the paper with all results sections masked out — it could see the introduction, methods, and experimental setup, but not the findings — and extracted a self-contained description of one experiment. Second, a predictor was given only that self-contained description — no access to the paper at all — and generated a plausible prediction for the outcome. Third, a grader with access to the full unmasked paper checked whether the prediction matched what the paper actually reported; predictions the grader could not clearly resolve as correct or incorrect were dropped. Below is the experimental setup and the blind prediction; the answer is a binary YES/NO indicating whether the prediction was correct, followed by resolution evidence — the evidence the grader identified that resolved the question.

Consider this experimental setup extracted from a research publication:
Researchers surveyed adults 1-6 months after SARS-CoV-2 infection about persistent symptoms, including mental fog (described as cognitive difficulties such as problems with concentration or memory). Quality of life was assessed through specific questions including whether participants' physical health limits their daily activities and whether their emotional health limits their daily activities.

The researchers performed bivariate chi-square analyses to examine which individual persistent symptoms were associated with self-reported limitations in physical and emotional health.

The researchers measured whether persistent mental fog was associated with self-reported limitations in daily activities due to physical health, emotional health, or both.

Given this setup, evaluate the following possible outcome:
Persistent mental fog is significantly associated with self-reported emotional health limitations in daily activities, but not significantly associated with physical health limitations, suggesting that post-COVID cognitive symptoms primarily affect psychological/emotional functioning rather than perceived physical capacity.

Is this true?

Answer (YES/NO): NO